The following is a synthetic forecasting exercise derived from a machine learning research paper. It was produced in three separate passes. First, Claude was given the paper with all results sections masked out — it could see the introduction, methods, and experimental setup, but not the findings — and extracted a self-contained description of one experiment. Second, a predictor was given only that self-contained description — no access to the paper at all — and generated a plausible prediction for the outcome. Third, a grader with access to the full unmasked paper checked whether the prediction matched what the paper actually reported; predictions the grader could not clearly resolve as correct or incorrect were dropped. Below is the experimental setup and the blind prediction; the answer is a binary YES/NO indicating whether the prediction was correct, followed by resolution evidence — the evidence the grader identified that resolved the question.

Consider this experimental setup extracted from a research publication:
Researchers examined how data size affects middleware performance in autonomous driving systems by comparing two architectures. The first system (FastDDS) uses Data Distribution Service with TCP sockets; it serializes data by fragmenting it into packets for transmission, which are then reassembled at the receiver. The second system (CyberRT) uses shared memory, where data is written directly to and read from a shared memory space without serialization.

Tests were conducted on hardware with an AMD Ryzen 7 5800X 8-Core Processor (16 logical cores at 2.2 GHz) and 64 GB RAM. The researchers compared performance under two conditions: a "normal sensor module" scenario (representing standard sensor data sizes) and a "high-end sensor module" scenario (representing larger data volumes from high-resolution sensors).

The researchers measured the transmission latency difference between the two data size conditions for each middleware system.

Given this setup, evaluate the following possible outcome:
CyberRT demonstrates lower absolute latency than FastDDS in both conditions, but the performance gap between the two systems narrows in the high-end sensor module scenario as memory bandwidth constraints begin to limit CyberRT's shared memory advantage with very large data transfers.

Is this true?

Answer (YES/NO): NO